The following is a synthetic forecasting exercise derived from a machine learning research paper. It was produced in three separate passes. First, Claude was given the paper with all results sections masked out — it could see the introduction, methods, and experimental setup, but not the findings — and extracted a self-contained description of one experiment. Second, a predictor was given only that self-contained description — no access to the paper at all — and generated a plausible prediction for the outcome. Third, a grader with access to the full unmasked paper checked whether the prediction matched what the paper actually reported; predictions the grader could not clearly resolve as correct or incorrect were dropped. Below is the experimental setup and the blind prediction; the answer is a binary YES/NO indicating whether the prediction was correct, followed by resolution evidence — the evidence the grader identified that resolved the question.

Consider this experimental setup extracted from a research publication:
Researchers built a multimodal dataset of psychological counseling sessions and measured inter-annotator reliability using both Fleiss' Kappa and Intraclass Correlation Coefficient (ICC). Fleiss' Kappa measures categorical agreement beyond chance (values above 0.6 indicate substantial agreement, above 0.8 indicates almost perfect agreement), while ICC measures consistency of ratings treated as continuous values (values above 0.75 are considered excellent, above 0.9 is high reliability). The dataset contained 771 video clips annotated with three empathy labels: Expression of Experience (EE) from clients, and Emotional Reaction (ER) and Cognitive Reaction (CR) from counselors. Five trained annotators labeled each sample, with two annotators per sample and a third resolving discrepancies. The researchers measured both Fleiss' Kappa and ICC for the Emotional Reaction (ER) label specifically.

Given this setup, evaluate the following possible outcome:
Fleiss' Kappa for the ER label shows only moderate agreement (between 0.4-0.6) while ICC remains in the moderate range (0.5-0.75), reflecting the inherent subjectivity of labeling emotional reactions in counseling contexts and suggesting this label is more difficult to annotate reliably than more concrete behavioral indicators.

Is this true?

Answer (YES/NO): NO